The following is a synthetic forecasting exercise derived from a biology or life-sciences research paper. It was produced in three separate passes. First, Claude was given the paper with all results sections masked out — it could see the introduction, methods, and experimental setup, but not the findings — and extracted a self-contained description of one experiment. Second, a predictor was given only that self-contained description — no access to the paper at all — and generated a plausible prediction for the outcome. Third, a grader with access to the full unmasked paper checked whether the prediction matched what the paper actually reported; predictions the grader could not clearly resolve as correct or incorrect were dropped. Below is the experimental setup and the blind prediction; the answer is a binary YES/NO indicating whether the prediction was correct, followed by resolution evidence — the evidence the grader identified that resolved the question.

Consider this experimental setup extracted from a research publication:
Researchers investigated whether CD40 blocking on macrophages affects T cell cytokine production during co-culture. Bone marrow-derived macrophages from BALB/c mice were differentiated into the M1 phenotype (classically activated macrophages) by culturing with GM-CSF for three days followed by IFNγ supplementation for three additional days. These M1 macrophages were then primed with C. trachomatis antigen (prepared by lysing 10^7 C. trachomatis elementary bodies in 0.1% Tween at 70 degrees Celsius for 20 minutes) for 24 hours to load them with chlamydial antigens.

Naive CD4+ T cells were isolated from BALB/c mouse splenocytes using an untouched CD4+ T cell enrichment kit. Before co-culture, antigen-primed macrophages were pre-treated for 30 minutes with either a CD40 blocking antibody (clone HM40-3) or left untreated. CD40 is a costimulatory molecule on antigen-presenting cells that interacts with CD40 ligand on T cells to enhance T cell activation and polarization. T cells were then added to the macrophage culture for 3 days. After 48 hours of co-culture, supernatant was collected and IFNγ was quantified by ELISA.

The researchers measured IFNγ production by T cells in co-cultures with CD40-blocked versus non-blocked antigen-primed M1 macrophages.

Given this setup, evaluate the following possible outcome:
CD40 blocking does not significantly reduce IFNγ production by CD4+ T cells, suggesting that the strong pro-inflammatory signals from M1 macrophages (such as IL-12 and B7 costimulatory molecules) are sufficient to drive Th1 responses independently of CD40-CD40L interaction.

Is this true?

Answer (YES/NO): NO